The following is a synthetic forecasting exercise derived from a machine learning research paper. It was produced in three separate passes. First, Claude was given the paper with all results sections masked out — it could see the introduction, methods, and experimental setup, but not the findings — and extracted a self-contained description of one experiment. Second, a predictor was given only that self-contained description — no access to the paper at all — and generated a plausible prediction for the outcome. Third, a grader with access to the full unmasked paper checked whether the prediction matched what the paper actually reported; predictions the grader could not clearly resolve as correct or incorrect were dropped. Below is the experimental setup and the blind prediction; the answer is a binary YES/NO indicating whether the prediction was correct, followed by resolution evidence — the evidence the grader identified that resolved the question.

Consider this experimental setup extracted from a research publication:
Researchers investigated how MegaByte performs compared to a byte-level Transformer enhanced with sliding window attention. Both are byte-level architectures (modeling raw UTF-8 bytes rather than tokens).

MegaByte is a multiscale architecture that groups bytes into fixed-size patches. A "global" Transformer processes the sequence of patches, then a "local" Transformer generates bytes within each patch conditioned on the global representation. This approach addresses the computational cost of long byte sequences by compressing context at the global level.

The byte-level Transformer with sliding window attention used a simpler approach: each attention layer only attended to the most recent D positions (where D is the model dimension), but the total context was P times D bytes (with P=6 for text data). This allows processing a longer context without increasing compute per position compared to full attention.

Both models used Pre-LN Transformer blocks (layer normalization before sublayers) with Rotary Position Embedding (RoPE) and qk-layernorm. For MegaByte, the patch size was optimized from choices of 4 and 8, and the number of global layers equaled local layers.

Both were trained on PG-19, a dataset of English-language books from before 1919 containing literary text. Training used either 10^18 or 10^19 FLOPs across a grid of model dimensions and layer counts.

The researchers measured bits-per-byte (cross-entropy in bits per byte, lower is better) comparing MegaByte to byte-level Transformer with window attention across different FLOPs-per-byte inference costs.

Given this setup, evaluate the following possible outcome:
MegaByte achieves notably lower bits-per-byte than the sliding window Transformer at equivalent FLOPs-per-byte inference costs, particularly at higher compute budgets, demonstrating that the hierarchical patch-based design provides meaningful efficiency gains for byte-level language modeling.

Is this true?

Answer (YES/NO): NO